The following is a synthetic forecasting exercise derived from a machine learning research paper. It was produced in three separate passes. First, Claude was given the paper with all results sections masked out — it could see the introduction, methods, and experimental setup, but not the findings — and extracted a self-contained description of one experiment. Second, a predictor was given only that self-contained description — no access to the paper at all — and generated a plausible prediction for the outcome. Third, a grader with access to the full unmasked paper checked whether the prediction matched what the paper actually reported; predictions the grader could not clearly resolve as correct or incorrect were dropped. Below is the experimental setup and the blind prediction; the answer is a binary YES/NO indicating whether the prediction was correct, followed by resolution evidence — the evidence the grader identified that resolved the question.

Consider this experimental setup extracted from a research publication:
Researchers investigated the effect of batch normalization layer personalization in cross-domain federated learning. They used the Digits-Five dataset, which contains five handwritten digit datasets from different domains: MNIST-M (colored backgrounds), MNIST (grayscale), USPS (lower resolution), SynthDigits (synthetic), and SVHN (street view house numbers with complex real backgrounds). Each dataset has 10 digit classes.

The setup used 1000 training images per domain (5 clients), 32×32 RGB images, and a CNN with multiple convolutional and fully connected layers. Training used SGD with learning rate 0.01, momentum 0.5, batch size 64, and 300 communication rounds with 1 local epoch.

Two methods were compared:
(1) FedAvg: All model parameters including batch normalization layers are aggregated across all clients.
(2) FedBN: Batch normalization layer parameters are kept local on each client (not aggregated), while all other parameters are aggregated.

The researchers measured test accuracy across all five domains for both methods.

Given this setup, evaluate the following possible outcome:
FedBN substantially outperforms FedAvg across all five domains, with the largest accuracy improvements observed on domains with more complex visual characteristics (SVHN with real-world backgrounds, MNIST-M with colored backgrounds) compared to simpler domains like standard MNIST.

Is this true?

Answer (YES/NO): YES